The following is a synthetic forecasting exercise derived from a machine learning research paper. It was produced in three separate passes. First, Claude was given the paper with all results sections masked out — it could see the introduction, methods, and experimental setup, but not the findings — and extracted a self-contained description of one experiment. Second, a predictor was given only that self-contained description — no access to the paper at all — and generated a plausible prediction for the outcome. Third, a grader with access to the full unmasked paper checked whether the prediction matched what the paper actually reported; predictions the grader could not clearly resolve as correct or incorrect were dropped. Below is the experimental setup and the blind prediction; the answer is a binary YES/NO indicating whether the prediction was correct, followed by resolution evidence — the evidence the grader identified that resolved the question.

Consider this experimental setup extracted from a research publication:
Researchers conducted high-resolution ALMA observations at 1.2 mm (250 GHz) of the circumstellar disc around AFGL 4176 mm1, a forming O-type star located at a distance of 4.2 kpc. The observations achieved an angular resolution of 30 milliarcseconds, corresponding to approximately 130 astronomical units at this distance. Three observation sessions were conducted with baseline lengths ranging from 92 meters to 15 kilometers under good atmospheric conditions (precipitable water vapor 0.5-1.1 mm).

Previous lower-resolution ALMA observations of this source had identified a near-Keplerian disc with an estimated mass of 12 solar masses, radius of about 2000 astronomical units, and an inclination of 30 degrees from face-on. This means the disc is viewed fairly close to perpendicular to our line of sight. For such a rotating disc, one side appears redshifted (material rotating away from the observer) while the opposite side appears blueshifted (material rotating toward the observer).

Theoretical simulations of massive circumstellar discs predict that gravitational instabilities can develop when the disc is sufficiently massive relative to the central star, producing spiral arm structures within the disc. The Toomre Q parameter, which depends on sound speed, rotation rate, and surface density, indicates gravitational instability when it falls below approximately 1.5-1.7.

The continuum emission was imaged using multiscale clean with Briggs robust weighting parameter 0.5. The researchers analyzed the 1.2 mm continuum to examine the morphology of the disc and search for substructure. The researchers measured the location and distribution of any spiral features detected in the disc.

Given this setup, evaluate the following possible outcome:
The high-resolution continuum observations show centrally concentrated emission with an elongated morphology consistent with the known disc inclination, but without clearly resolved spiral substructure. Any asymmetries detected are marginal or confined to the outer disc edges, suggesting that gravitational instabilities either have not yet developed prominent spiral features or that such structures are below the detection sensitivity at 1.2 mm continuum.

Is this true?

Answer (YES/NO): NO